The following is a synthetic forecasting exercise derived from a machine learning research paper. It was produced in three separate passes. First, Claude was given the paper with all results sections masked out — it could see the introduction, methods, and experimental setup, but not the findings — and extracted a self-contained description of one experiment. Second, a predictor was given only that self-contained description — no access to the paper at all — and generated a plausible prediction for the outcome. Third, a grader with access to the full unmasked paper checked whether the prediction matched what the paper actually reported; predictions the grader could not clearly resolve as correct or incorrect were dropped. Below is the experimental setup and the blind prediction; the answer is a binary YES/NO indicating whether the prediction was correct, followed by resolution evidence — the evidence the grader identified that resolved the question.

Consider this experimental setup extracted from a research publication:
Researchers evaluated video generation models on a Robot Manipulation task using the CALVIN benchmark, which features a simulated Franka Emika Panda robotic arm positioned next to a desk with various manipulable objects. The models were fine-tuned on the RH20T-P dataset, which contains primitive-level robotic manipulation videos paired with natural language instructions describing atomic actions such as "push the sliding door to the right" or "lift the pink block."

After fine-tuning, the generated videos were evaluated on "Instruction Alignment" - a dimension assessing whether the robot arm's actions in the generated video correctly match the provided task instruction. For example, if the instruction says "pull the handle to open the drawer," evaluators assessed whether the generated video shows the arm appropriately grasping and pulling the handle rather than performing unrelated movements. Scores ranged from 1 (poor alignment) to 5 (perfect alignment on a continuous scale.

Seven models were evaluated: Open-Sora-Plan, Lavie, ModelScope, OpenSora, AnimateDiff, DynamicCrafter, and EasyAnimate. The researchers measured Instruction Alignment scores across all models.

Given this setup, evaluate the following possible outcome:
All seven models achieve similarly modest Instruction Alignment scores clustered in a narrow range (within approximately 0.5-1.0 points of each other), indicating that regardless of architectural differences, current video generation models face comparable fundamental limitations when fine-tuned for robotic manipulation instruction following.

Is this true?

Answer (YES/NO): NO